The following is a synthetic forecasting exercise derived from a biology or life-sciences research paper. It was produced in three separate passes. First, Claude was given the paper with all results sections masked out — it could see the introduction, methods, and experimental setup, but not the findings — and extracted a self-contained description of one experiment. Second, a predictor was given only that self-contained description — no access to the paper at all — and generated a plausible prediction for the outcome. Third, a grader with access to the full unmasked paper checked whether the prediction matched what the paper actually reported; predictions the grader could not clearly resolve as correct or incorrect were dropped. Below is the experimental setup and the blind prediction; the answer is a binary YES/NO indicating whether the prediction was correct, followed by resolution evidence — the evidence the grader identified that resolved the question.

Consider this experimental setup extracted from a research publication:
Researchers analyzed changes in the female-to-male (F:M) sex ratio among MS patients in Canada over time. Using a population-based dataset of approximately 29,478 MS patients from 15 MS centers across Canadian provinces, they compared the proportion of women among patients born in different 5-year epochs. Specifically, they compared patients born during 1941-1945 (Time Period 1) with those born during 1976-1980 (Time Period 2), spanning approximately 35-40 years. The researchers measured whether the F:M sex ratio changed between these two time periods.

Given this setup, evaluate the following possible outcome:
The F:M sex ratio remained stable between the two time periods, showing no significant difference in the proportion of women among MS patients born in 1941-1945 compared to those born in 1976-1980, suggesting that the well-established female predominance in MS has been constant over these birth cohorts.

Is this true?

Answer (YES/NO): NO